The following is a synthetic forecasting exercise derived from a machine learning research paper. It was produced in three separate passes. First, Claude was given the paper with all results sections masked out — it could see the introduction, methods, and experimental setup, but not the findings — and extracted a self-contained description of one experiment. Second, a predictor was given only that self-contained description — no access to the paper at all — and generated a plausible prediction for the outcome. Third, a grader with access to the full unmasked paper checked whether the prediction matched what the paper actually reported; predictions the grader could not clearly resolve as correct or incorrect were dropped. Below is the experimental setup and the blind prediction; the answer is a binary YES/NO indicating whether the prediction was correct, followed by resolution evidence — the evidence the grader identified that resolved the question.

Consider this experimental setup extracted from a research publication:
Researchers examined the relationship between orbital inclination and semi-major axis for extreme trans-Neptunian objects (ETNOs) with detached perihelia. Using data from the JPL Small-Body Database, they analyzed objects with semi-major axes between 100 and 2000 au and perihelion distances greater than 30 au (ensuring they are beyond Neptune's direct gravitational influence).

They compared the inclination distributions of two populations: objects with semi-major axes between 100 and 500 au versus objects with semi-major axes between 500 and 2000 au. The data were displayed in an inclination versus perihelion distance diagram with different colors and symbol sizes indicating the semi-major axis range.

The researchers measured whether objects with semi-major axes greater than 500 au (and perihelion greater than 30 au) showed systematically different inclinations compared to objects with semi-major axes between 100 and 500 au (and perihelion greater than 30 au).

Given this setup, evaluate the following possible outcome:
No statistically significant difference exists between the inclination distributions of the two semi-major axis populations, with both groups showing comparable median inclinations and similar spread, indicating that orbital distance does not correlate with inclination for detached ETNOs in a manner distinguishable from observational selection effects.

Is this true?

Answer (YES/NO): NO